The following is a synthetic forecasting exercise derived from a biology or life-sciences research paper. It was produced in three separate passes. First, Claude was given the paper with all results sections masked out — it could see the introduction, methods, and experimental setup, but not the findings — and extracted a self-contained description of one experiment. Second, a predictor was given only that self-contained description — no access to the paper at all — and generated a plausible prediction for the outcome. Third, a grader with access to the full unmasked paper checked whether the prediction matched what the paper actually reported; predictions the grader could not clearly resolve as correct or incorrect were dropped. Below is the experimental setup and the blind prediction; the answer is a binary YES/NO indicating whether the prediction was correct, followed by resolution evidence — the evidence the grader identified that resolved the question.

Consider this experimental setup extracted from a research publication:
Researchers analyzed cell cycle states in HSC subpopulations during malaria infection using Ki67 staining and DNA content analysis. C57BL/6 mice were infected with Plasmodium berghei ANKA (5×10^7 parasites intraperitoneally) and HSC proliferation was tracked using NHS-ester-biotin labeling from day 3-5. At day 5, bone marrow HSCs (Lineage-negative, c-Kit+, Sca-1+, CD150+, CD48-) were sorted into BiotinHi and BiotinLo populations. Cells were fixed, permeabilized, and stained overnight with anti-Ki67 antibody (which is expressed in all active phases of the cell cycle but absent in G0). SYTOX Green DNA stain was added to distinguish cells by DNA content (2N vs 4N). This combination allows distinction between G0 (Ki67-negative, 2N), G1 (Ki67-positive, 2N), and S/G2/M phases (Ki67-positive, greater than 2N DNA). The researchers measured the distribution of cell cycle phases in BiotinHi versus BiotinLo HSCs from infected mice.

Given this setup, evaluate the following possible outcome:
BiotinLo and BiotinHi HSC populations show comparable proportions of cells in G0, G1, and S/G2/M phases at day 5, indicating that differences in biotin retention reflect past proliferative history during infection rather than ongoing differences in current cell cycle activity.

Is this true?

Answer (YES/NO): NO